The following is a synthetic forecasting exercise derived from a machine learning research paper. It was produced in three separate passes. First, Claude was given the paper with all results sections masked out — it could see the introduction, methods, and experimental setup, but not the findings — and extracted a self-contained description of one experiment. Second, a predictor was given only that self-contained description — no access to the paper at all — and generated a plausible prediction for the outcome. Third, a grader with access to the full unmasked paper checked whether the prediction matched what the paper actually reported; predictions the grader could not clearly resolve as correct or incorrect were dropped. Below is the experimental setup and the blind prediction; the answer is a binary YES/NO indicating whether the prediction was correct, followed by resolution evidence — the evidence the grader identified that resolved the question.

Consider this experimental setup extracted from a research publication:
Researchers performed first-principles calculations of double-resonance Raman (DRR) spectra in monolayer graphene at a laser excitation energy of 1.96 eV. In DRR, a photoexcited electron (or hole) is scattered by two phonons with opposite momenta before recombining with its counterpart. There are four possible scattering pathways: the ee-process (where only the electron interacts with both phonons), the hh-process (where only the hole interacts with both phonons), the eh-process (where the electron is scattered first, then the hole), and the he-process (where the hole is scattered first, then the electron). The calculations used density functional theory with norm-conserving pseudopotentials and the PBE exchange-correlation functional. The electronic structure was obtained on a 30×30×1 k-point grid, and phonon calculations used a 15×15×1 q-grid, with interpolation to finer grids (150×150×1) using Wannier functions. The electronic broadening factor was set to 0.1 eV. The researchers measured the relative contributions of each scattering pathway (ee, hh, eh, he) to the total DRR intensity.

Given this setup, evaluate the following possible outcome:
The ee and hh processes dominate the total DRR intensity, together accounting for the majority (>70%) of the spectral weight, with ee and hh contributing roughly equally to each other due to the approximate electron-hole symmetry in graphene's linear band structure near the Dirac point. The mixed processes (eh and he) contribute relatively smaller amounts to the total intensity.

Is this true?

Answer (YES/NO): NO